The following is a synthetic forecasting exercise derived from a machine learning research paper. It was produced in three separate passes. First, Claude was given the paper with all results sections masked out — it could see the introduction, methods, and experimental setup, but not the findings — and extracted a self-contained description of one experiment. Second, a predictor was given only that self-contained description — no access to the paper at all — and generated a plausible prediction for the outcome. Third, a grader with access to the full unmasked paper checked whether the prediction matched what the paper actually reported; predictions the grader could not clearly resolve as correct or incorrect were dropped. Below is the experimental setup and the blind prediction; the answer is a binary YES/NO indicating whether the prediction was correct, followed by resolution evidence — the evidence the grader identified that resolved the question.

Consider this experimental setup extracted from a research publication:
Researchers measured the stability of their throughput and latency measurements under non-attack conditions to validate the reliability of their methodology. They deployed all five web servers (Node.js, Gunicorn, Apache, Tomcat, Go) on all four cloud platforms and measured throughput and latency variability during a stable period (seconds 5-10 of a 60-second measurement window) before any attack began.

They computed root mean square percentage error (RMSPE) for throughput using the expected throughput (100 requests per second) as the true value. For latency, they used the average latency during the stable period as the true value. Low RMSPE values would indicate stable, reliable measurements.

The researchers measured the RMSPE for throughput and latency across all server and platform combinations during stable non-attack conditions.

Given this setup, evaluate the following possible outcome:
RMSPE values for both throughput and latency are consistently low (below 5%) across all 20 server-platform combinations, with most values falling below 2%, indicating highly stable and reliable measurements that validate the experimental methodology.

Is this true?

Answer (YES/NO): NO